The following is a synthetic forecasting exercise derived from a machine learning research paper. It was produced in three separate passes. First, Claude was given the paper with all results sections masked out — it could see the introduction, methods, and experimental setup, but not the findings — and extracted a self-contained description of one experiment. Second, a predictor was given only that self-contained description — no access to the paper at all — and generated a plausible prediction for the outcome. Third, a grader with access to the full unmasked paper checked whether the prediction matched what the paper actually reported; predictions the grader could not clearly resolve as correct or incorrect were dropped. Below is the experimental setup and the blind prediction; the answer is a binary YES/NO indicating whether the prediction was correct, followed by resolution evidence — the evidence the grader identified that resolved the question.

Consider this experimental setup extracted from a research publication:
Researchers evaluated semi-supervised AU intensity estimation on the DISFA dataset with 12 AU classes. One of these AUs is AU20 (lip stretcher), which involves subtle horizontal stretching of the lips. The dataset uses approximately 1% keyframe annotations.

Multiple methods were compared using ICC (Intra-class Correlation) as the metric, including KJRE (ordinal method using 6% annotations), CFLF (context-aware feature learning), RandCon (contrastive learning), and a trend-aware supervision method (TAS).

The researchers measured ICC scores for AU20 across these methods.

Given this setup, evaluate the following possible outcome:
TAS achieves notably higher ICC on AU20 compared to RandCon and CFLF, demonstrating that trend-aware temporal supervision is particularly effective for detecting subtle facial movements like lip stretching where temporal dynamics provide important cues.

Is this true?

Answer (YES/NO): NO